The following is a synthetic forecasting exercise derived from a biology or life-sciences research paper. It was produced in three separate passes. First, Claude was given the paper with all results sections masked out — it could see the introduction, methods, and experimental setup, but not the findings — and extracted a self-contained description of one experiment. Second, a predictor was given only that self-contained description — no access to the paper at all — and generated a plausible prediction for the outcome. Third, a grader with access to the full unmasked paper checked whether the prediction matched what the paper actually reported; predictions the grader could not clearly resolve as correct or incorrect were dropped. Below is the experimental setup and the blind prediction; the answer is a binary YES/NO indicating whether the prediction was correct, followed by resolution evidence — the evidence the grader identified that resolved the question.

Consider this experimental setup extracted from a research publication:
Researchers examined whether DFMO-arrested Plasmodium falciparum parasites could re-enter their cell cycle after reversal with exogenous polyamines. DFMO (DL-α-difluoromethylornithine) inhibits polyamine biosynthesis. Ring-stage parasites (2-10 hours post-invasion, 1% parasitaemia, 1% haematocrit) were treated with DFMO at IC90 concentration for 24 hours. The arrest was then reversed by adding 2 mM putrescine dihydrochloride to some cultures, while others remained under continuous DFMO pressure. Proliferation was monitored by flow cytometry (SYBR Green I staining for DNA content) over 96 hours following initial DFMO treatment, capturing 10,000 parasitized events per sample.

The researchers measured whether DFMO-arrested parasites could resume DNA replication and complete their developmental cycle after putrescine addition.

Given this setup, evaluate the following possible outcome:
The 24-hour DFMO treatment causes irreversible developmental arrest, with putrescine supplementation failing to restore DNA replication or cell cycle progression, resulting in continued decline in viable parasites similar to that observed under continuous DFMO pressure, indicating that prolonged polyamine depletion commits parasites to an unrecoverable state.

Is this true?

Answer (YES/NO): NO